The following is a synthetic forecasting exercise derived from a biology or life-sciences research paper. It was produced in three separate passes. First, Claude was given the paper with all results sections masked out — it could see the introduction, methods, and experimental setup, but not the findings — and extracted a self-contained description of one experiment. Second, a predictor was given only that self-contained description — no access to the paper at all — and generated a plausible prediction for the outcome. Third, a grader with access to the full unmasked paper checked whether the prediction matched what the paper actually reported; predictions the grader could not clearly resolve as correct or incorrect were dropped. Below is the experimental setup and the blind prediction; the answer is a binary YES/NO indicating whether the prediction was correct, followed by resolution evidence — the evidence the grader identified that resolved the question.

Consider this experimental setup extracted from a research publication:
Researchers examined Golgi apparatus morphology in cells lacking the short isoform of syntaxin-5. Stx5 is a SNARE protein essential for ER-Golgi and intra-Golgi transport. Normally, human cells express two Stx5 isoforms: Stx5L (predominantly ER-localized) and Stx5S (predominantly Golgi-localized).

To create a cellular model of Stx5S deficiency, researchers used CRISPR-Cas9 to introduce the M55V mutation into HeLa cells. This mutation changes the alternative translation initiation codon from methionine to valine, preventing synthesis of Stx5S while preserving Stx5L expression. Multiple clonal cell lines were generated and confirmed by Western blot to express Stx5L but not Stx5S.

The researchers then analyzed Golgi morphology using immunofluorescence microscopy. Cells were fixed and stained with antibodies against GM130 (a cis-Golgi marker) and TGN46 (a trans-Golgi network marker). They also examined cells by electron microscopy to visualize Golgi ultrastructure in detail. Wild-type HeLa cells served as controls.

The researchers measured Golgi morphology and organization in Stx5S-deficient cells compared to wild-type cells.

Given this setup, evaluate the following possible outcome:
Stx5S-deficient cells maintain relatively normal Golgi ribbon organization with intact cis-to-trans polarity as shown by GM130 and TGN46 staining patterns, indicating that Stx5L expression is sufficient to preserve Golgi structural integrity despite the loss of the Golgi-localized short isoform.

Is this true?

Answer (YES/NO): NO